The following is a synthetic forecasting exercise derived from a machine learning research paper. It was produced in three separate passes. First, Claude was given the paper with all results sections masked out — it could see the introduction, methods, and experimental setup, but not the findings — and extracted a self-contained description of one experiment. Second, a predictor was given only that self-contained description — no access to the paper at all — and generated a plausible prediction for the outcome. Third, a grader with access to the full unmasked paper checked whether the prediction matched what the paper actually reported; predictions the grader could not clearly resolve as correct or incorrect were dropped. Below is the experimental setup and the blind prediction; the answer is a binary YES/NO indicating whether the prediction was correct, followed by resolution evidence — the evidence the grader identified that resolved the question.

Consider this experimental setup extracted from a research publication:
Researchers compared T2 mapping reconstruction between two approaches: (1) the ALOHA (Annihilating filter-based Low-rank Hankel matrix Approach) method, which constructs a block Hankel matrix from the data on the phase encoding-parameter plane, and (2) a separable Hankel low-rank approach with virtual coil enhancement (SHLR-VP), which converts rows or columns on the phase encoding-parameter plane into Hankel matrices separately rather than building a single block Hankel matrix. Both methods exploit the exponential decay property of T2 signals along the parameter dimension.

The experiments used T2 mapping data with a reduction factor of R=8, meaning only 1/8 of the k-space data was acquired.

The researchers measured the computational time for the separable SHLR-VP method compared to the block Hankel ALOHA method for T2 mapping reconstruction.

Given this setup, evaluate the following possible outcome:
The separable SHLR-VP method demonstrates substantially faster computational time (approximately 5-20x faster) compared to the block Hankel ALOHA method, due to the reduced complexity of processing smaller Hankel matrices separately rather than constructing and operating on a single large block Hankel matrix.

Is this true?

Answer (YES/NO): NO